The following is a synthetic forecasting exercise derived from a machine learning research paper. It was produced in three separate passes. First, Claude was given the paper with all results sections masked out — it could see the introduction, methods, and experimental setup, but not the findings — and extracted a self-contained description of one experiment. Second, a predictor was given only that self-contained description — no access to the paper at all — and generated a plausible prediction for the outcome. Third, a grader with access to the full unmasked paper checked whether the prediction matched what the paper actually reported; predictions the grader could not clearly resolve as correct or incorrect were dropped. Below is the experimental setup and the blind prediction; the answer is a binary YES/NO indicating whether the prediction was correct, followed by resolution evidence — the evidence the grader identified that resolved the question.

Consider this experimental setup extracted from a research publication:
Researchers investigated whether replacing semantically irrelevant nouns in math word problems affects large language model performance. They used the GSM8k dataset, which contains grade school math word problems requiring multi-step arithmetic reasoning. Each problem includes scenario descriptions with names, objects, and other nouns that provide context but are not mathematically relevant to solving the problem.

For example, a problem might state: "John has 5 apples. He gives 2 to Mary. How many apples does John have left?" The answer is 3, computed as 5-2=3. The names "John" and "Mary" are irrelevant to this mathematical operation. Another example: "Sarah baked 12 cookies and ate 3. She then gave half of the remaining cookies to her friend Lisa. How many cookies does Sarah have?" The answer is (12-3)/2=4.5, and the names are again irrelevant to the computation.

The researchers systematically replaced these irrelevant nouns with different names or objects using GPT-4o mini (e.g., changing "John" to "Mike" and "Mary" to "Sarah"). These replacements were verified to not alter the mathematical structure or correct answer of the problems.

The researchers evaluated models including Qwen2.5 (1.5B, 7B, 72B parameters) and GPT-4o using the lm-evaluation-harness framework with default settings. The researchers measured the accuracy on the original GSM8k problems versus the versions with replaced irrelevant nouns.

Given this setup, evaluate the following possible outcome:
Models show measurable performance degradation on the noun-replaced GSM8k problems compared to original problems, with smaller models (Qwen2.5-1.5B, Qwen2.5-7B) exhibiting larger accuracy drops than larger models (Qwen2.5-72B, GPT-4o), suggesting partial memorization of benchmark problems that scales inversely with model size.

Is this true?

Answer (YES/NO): NO